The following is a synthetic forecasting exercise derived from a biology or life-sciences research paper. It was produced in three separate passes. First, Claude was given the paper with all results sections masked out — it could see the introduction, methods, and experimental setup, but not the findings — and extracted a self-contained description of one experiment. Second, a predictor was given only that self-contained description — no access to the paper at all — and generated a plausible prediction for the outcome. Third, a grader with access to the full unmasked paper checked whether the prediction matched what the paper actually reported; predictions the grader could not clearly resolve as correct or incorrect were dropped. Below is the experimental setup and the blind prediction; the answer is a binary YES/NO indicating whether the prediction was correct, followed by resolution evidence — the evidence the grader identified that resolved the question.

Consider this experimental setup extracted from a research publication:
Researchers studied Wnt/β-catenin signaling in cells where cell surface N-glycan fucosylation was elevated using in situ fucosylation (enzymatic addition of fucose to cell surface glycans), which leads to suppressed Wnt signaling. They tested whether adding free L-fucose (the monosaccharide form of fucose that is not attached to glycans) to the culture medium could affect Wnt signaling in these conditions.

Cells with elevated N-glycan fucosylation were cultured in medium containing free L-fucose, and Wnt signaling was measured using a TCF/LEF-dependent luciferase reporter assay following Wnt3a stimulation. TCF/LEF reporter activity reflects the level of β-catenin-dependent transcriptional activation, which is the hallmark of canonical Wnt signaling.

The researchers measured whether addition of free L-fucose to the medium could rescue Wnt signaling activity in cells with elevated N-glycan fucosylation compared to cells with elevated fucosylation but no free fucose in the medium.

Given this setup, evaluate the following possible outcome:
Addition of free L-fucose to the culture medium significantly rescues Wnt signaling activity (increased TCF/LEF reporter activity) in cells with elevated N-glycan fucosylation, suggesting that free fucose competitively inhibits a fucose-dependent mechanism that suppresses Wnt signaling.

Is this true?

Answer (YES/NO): YES